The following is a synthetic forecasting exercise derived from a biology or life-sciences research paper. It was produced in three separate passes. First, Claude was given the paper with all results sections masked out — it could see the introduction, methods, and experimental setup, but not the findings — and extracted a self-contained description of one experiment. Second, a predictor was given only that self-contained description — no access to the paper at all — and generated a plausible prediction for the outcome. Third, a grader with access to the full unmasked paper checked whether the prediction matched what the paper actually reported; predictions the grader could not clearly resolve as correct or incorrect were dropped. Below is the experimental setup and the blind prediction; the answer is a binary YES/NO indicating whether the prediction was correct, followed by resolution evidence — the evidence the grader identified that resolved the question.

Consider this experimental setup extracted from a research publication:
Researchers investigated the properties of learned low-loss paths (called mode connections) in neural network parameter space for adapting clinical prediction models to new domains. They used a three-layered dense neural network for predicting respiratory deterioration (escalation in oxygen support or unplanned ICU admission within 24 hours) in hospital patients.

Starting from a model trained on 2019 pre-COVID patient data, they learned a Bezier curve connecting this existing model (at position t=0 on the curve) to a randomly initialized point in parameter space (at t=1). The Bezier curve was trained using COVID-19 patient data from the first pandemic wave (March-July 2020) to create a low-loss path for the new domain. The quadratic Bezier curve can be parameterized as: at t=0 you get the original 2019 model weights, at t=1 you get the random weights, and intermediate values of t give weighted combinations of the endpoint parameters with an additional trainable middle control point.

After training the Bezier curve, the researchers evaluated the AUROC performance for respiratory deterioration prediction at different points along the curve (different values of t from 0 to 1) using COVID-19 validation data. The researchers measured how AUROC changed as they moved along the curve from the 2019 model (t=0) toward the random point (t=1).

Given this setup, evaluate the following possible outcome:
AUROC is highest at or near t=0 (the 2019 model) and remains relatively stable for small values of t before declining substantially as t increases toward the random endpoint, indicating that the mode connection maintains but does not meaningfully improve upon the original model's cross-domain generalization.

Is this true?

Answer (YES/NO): NO